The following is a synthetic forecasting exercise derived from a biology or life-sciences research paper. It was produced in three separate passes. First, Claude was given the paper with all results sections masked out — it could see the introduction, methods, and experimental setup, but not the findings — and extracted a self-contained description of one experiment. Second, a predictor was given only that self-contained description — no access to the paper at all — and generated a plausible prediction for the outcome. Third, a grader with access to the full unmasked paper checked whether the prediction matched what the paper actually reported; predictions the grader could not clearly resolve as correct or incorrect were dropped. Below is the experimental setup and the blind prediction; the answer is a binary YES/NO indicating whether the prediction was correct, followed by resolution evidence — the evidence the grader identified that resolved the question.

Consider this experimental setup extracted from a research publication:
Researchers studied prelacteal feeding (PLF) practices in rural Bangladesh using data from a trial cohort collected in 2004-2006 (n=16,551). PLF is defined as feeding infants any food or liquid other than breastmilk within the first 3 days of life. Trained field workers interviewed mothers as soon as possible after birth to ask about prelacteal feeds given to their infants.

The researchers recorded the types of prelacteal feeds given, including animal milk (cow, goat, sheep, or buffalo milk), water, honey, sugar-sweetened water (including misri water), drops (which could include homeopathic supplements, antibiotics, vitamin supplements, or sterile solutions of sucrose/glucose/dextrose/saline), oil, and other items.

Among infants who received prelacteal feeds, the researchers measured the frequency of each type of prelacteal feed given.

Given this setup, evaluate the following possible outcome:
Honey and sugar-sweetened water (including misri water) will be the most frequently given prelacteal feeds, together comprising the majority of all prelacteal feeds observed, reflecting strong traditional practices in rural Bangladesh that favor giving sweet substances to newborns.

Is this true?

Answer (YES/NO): NO